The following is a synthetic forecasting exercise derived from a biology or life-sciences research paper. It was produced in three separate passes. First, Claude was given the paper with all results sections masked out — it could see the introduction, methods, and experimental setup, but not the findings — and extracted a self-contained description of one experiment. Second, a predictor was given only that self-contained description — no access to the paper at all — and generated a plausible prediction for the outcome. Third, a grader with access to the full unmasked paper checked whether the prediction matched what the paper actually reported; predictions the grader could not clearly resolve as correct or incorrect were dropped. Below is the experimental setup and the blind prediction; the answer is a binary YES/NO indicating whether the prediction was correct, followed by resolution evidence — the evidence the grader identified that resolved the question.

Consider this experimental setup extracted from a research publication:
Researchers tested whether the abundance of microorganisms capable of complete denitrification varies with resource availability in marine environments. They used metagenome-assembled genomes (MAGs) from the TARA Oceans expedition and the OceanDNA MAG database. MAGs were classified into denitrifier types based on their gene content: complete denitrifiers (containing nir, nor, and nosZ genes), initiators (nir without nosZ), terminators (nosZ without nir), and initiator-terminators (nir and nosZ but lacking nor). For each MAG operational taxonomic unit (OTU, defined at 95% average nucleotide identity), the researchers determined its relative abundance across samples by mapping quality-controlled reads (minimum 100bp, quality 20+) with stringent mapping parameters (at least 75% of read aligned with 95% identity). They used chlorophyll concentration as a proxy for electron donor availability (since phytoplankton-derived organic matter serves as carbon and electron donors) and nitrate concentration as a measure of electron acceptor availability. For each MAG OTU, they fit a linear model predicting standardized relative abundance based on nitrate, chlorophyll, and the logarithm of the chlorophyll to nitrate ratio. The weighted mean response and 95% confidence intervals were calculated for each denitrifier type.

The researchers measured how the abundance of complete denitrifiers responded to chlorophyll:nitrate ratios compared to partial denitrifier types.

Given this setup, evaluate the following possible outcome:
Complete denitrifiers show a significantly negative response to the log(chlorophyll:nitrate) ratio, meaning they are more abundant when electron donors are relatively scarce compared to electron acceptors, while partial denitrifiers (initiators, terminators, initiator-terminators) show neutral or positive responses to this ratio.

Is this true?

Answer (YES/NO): NO